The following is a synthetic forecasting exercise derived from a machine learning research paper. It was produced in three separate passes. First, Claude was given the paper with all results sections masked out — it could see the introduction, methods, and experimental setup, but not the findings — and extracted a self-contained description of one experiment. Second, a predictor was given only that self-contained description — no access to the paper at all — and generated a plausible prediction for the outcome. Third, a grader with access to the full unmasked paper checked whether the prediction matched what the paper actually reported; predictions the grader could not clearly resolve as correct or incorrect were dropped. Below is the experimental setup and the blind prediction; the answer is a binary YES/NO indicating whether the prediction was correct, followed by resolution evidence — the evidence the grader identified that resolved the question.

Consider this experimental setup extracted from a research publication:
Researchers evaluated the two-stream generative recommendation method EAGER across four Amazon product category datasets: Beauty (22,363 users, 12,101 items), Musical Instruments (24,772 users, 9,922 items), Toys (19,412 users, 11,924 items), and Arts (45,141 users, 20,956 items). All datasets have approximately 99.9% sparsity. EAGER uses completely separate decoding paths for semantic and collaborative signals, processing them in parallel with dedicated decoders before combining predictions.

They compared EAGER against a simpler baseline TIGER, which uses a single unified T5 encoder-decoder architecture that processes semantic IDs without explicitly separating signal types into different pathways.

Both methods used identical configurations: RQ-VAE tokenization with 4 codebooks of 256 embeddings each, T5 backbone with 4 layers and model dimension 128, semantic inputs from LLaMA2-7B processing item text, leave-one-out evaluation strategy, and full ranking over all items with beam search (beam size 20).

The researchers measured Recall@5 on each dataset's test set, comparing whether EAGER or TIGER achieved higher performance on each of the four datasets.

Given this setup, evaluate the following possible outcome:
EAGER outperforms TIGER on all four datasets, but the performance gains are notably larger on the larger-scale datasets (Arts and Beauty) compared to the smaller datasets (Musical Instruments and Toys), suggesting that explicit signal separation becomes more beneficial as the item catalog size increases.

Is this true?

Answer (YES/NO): NO